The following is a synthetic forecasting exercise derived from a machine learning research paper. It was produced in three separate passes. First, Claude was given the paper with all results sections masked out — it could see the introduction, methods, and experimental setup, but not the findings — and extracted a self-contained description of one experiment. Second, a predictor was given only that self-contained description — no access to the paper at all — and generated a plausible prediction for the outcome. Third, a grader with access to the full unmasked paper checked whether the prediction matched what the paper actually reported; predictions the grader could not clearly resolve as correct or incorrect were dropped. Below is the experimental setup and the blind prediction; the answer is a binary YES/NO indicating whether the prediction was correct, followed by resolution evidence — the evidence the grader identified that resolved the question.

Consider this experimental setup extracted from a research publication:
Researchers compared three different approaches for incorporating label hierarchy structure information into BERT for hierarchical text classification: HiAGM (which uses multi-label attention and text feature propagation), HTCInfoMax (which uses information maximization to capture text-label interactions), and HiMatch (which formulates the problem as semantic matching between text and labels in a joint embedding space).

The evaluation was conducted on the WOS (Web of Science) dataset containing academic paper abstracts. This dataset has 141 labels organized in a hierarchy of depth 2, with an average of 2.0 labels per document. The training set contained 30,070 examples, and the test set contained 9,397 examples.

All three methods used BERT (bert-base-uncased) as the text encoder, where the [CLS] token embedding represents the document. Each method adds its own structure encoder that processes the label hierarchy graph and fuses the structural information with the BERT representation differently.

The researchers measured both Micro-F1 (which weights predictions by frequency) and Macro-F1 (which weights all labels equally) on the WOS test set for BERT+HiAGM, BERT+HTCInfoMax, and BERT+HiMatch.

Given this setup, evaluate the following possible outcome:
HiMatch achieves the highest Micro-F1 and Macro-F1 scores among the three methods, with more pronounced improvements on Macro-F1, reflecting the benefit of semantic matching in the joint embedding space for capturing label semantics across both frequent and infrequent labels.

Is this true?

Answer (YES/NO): YES